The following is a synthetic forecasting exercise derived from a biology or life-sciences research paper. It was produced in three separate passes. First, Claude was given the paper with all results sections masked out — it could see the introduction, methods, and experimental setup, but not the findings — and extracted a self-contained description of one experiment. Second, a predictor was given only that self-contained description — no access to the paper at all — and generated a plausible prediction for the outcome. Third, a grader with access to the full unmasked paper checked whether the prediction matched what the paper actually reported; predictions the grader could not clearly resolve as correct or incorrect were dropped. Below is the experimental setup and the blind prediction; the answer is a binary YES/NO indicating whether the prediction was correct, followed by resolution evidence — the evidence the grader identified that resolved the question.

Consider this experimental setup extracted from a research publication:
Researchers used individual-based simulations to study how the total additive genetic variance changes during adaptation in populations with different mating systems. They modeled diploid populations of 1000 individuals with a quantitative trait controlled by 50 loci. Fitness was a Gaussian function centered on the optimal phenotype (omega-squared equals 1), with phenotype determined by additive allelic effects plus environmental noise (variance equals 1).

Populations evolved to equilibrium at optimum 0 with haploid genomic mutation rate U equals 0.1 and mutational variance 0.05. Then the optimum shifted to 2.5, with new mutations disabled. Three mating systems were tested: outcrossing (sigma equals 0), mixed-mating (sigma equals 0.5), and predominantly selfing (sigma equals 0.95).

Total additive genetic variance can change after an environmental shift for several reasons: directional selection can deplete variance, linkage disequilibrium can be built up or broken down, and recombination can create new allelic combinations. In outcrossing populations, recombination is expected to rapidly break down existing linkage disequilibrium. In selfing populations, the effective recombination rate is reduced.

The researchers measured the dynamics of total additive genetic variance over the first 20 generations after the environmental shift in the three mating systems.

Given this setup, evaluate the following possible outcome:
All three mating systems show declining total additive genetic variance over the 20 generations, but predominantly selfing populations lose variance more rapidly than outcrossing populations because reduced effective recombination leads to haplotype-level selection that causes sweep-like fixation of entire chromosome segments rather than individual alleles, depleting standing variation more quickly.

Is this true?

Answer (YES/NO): NO